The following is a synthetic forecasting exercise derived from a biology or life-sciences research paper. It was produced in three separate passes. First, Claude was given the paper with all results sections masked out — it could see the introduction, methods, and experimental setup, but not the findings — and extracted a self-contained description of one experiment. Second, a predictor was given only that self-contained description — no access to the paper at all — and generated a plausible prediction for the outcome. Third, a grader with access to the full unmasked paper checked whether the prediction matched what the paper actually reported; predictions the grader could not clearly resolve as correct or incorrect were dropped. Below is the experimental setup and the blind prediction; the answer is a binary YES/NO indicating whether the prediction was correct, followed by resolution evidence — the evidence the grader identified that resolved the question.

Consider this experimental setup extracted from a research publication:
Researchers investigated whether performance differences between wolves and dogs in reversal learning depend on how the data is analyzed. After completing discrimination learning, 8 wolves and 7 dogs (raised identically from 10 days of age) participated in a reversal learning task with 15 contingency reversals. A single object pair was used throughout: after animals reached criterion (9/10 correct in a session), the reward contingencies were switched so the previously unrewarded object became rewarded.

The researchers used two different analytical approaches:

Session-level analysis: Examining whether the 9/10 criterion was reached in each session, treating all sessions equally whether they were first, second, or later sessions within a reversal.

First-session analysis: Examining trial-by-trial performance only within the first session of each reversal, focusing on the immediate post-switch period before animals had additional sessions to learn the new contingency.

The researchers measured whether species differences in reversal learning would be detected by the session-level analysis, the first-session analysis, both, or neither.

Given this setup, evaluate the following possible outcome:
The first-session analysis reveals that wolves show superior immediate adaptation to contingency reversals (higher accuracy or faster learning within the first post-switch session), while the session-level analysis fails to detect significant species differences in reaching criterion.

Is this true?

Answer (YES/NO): NO